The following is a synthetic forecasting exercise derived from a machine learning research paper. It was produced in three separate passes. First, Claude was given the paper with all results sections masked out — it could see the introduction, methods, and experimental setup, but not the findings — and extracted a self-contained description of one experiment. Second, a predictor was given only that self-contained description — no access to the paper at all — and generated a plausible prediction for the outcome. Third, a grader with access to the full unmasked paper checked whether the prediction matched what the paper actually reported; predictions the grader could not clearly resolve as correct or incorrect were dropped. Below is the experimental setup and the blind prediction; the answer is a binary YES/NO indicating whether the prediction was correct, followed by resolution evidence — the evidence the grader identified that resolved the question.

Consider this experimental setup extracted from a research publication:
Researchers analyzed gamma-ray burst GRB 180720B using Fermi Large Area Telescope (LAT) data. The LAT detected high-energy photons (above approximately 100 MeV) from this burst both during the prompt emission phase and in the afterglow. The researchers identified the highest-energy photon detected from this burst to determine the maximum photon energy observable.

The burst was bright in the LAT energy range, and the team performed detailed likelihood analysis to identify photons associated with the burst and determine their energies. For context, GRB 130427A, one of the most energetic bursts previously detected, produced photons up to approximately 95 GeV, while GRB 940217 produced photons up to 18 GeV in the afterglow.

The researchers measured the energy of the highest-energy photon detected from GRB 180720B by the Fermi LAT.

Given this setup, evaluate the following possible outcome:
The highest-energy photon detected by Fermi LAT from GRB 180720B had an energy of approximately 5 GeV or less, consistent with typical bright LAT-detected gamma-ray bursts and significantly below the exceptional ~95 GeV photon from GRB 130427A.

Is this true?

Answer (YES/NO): YES